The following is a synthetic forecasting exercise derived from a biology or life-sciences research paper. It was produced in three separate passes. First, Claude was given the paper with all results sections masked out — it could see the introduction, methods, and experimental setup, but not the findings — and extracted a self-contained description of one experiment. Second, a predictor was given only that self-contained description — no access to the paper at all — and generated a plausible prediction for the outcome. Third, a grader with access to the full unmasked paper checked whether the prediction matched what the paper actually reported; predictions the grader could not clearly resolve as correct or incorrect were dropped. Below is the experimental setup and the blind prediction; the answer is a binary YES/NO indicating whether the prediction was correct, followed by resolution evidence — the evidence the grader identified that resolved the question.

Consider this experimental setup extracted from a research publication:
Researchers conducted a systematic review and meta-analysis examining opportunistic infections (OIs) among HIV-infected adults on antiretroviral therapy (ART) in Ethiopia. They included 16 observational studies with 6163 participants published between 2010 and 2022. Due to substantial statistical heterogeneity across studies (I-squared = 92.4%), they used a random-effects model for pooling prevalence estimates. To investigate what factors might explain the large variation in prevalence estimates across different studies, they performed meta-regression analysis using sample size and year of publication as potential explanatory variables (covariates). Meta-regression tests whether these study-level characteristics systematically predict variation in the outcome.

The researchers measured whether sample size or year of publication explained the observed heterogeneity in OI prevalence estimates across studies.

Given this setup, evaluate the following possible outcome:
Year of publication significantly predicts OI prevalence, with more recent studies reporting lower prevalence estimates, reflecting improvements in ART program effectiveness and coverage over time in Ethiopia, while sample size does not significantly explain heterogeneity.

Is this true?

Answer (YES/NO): NO